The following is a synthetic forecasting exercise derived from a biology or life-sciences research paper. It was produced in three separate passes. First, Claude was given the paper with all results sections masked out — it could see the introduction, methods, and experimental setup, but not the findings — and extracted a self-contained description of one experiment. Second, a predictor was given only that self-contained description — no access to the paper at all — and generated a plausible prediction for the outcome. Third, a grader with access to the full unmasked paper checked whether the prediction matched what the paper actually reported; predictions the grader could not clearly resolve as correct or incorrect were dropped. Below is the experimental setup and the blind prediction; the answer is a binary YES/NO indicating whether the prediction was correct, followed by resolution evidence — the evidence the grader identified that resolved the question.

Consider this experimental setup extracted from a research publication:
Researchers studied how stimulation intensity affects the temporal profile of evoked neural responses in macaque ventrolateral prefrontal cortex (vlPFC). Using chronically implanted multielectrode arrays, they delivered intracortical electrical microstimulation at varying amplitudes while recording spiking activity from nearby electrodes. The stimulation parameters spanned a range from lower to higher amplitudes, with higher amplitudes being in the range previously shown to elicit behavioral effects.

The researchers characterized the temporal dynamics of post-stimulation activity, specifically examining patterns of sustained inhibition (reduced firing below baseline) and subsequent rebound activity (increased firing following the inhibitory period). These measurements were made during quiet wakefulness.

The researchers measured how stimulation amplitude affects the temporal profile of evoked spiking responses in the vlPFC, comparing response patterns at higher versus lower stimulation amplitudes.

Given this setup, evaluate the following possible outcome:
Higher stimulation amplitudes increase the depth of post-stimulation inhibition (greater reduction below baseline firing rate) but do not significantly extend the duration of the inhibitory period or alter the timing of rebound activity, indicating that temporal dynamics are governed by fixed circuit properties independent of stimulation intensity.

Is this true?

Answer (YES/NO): NO